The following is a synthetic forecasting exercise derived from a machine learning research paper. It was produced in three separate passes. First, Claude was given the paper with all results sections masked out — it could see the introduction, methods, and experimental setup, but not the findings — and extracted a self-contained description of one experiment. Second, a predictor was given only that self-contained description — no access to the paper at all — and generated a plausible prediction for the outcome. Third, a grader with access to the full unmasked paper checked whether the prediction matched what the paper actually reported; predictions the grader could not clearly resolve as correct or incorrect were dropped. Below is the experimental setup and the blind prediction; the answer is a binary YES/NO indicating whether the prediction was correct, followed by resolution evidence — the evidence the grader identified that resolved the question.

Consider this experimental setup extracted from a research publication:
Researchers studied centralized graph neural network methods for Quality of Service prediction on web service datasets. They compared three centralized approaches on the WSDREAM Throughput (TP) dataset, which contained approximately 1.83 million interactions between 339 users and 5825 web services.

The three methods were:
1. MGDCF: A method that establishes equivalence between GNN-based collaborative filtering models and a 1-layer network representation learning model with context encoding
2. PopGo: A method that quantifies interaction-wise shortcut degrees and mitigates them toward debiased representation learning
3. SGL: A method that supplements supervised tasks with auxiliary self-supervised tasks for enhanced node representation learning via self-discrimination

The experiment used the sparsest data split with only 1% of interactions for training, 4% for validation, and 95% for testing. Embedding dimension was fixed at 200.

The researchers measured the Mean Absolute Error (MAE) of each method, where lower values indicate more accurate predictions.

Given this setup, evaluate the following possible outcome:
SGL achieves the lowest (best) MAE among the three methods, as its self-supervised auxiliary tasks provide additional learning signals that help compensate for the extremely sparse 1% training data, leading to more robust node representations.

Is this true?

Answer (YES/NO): NO